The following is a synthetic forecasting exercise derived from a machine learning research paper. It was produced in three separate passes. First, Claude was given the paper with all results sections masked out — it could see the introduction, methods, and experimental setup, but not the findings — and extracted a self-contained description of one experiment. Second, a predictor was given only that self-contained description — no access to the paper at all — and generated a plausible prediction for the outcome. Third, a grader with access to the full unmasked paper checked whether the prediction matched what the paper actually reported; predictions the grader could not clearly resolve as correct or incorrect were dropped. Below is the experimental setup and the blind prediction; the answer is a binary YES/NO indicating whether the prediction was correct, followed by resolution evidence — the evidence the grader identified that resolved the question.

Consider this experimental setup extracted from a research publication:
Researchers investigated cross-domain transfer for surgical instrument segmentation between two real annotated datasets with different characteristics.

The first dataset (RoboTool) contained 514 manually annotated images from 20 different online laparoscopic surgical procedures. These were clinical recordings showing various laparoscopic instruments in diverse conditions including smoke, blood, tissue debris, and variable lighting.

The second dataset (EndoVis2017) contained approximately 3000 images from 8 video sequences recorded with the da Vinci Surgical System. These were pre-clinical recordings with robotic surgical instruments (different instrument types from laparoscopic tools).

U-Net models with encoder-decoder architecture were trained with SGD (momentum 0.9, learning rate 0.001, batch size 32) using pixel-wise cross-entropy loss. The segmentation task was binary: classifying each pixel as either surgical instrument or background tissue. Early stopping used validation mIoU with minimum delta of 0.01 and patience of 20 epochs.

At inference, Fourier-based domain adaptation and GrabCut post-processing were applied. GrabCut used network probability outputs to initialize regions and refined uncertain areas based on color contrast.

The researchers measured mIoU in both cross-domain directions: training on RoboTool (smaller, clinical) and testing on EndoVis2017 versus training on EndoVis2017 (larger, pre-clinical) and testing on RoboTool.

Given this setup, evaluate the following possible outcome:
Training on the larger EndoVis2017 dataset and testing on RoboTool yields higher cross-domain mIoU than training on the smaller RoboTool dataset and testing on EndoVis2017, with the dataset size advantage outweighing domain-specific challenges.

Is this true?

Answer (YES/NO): NO